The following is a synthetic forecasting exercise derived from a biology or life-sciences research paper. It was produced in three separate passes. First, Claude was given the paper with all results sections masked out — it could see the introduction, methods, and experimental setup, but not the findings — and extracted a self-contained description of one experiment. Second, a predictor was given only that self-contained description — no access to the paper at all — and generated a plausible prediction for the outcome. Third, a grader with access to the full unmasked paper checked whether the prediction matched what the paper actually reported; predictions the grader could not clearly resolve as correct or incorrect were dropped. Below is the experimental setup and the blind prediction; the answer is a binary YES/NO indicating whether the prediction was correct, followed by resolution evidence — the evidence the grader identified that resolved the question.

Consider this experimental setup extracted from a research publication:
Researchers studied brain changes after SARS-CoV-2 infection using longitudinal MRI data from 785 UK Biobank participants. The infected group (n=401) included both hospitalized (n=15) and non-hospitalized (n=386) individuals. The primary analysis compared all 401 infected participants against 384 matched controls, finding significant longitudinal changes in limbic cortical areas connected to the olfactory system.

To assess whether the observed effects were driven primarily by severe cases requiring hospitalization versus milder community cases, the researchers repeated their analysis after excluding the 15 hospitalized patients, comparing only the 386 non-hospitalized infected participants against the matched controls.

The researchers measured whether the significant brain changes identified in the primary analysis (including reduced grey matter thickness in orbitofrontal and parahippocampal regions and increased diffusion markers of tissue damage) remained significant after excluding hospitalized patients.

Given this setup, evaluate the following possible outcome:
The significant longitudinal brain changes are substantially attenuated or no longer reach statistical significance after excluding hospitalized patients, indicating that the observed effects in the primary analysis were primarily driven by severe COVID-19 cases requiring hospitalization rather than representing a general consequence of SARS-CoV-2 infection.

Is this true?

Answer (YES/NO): NO